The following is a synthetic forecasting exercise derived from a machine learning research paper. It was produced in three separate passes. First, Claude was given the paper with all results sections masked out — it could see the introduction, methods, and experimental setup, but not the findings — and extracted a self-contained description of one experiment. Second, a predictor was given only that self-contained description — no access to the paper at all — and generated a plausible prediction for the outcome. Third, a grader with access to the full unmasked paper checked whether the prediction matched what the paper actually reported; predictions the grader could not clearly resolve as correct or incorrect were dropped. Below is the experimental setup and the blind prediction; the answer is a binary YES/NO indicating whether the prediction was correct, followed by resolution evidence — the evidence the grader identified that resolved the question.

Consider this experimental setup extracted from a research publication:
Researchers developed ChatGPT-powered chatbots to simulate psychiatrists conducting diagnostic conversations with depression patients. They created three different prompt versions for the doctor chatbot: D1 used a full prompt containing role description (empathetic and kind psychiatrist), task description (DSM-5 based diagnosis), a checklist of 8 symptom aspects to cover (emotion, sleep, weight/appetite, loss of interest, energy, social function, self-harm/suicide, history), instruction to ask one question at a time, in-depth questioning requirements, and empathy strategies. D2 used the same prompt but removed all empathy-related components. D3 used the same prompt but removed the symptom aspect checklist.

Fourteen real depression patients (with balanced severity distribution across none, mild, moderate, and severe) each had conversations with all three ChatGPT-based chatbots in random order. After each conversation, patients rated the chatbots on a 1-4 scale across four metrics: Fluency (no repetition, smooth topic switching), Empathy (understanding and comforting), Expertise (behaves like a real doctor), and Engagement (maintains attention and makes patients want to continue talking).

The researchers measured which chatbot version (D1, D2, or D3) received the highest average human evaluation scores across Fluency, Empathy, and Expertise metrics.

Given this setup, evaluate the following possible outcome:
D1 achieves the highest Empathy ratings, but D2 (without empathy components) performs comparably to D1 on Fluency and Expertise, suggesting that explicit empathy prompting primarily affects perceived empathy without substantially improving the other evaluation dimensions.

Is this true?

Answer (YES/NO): NO